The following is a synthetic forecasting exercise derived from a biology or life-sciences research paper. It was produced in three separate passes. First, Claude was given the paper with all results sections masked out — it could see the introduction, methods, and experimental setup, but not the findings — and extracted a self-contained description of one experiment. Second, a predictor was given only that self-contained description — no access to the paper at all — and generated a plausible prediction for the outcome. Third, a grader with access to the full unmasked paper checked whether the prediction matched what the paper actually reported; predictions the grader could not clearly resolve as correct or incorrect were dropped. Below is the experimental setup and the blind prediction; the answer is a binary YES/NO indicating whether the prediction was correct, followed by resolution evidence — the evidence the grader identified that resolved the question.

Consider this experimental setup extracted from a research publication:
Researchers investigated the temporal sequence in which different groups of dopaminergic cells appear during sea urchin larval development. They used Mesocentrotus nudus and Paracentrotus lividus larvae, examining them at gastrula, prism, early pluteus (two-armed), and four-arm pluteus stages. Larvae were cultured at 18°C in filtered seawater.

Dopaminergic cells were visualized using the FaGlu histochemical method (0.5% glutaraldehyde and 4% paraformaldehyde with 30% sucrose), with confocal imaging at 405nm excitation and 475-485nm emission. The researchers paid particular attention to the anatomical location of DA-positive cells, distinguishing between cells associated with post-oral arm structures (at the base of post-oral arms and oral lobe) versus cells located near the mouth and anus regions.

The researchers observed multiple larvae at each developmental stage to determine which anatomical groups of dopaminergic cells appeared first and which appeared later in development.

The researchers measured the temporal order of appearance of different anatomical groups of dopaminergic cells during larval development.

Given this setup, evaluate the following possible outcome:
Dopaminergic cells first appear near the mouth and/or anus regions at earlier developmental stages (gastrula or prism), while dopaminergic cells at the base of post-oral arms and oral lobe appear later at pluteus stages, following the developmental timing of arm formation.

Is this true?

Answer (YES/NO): NO